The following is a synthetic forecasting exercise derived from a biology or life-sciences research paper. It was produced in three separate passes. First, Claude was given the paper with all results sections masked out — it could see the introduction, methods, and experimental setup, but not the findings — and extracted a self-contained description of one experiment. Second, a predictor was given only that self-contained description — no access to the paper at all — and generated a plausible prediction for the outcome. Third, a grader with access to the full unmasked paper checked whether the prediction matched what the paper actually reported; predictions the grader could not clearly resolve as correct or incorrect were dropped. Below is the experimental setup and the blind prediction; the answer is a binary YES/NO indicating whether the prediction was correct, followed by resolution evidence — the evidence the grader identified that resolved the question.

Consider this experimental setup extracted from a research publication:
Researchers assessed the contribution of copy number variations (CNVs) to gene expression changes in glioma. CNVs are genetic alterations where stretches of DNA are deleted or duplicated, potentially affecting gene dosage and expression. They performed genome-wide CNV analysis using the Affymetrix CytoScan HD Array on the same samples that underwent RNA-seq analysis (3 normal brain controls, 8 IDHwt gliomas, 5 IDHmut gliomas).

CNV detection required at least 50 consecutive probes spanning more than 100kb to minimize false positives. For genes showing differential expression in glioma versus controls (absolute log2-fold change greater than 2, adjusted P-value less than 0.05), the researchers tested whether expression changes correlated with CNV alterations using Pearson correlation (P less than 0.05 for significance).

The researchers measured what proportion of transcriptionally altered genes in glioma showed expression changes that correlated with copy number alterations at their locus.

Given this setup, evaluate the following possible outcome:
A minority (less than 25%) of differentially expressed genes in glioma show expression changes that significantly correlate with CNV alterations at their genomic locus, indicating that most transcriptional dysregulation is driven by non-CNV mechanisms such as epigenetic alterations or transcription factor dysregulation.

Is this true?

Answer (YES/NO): YES